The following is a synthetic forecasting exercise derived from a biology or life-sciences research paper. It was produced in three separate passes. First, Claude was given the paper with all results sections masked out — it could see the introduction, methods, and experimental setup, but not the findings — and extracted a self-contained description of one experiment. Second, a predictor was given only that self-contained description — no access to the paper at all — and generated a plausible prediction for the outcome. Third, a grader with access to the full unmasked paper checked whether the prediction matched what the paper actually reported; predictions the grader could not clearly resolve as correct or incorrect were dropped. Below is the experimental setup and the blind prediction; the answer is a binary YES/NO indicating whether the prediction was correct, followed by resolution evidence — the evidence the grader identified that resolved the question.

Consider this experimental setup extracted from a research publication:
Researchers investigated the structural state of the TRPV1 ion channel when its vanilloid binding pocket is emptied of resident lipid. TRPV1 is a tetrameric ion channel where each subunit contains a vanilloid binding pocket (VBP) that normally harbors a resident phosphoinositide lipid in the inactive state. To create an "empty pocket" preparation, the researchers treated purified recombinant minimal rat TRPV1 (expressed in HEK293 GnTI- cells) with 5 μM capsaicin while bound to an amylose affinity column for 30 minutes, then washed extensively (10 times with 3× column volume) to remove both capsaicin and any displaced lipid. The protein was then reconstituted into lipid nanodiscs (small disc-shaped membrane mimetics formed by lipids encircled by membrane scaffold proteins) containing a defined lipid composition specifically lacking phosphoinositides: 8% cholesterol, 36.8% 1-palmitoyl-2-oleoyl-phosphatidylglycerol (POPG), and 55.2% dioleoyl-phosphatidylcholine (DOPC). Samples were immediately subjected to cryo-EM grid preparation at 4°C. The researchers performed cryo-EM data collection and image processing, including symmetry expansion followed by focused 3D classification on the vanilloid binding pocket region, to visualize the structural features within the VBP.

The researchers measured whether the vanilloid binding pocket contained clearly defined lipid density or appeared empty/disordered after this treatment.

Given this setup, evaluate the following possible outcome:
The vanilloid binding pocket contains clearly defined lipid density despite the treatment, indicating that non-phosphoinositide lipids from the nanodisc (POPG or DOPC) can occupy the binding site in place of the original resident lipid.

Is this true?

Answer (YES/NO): NO